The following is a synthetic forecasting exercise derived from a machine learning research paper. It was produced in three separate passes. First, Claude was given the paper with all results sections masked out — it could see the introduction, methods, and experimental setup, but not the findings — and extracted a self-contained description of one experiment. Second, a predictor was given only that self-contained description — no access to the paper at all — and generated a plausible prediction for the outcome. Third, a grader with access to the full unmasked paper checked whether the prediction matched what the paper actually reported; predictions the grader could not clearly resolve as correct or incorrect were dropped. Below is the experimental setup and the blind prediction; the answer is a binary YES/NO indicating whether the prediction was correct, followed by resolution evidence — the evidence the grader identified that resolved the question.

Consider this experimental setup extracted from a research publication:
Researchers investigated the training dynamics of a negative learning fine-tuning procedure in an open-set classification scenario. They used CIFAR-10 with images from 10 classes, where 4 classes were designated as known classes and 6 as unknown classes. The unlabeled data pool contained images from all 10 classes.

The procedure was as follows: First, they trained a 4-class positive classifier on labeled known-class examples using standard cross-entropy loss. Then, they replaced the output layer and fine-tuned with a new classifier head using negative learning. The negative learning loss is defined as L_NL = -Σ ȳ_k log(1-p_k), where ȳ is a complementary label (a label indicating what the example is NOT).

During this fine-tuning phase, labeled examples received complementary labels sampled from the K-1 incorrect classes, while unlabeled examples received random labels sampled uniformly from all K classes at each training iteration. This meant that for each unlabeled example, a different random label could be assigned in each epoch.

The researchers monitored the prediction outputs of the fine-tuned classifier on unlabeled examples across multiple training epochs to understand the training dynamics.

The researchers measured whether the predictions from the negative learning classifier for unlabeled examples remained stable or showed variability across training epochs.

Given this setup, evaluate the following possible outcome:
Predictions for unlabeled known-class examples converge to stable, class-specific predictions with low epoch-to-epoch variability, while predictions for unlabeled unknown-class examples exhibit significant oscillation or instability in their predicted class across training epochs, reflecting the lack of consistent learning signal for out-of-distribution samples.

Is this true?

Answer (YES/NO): NO